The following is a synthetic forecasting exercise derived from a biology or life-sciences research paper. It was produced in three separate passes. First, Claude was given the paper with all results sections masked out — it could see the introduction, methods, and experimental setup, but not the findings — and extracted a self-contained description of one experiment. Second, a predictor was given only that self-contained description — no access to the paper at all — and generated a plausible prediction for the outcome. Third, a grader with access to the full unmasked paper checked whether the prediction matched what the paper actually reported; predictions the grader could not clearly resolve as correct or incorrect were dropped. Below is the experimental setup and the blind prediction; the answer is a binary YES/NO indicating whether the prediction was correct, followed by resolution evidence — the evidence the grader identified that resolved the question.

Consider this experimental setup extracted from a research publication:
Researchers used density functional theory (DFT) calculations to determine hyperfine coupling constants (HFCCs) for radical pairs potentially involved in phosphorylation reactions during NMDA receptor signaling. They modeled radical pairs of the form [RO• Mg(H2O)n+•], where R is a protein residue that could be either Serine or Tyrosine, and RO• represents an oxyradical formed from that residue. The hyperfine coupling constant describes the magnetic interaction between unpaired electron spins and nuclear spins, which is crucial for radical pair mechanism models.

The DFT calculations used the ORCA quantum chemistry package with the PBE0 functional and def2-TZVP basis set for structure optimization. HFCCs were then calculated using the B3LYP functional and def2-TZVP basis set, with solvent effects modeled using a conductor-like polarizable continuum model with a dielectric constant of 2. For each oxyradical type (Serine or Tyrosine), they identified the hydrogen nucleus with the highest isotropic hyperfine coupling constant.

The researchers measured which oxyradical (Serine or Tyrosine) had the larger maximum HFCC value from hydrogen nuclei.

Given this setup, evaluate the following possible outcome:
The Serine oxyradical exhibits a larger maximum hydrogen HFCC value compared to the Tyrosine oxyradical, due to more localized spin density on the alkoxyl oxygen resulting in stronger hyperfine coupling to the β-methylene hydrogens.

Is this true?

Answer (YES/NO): YES